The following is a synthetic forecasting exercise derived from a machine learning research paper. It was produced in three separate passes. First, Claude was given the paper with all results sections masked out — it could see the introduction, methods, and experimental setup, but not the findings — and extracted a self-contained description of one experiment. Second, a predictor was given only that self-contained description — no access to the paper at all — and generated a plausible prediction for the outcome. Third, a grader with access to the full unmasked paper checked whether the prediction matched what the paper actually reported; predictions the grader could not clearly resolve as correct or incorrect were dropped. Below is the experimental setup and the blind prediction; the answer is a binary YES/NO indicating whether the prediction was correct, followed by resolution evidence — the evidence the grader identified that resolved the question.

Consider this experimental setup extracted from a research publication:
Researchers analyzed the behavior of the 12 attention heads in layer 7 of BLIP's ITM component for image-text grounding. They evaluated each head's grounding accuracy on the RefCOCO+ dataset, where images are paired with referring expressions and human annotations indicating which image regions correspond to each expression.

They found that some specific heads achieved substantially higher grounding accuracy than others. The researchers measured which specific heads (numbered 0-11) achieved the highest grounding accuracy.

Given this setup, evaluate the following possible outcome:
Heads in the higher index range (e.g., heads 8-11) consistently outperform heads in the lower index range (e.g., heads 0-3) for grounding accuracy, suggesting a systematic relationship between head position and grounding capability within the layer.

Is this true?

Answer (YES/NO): NO